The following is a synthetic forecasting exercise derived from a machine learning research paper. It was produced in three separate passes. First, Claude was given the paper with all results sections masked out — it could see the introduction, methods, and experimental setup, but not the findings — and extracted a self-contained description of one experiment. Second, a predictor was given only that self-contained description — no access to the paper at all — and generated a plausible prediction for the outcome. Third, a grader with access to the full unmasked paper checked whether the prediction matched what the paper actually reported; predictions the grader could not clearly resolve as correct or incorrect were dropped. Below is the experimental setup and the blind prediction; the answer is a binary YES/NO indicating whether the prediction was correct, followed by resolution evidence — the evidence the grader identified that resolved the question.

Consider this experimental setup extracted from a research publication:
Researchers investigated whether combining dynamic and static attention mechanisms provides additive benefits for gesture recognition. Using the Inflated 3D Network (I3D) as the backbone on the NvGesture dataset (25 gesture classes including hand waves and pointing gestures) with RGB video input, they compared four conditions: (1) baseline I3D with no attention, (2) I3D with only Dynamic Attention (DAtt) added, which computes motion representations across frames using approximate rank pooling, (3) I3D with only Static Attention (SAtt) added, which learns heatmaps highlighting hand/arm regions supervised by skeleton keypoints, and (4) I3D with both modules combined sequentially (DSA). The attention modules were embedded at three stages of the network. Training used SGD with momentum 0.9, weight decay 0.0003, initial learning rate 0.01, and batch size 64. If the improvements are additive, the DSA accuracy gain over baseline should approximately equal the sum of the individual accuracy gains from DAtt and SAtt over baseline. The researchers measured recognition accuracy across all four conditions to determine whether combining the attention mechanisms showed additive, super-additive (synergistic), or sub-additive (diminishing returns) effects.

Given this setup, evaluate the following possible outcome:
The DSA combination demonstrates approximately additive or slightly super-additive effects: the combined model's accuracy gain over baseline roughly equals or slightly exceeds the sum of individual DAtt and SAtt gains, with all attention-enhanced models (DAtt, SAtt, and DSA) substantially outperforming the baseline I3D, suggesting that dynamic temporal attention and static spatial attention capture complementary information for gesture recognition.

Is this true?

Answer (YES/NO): NO